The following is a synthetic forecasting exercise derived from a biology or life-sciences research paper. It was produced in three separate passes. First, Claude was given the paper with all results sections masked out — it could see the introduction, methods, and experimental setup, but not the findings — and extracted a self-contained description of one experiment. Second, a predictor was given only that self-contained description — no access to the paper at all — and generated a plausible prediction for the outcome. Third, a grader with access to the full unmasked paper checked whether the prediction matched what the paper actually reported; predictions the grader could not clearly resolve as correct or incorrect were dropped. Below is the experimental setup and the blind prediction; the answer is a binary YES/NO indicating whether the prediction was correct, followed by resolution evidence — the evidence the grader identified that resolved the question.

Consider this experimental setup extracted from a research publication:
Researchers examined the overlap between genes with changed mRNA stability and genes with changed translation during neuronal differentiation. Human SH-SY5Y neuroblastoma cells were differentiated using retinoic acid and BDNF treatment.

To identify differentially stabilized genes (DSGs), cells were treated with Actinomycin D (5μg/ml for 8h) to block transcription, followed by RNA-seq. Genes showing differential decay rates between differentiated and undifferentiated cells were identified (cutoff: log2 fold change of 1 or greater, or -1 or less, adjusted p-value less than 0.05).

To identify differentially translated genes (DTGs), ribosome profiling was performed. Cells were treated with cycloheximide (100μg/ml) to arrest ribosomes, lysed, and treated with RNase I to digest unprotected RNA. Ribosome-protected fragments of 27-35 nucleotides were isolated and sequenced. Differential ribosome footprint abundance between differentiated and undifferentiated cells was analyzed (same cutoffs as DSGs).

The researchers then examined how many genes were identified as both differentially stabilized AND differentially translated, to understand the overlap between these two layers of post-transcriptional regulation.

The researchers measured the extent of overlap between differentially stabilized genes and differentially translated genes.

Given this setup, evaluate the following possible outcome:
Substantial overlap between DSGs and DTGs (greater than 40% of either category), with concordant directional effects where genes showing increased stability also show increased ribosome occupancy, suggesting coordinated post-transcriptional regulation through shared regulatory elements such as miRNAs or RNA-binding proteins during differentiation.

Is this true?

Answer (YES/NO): NO